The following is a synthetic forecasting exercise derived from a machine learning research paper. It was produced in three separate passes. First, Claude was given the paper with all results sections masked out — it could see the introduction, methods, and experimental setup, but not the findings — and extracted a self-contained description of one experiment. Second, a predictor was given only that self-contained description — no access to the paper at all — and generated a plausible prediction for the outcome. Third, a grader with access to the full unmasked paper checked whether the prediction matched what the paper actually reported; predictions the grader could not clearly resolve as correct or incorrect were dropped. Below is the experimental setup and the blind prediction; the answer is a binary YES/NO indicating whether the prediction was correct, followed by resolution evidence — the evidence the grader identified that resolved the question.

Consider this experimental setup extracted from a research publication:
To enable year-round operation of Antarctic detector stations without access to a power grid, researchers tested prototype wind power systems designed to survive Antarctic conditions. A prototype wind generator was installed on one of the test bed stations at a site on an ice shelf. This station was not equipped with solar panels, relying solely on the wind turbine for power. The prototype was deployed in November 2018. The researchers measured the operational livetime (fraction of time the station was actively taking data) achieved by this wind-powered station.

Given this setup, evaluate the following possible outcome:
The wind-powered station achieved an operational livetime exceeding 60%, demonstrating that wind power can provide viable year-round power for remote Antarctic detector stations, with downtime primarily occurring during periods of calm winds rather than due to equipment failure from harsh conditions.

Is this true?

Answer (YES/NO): NO